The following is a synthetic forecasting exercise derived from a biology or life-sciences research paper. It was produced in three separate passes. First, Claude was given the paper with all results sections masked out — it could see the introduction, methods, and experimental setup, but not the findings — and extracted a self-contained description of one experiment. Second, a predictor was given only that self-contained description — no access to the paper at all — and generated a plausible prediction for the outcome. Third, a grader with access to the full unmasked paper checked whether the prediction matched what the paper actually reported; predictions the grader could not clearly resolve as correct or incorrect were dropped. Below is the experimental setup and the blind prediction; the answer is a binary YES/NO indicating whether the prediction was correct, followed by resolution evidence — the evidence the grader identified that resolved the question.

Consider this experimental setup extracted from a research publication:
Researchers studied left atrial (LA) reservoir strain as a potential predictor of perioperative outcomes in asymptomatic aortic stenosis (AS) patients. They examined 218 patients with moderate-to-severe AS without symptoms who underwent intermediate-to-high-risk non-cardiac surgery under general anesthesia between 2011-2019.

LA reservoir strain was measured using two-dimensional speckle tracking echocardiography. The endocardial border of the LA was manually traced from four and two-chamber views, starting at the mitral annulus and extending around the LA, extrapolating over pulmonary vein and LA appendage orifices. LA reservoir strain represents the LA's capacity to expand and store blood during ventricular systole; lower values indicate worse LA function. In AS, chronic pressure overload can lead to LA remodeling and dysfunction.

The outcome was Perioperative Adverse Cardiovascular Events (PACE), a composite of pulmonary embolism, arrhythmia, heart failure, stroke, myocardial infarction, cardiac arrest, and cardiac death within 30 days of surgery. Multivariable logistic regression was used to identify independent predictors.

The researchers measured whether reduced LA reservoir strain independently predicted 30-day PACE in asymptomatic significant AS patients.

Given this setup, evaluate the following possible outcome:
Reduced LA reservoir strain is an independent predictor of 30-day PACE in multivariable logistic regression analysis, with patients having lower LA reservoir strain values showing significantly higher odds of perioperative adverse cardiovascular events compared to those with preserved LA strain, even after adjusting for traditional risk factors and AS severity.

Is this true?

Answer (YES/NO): NO